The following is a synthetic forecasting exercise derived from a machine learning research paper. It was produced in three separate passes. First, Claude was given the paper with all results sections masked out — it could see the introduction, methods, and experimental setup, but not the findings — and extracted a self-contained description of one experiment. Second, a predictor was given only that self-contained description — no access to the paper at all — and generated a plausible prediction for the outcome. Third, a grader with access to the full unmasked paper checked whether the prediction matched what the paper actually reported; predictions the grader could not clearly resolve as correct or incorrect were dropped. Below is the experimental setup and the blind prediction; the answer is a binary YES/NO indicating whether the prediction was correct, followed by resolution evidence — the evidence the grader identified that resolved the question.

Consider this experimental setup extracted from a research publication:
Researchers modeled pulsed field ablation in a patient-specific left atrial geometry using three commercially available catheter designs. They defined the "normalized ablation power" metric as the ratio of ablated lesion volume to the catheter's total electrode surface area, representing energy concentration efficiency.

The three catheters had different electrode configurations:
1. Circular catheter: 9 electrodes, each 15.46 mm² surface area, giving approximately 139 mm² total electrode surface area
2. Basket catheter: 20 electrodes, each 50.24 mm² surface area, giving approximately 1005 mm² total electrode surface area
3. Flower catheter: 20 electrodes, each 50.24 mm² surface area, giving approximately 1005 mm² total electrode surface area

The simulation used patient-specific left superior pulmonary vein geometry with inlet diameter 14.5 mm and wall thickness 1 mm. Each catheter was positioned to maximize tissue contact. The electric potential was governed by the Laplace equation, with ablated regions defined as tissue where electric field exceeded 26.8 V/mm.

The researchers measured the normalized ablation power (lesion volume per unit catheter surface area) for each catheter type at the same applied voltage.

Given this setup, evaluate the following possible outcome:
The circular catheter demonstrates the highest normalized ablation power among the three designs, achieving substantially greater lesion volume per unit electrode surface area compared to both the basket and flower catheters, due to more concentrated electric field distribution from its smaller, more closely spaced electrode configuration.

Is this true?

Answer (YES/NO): YES